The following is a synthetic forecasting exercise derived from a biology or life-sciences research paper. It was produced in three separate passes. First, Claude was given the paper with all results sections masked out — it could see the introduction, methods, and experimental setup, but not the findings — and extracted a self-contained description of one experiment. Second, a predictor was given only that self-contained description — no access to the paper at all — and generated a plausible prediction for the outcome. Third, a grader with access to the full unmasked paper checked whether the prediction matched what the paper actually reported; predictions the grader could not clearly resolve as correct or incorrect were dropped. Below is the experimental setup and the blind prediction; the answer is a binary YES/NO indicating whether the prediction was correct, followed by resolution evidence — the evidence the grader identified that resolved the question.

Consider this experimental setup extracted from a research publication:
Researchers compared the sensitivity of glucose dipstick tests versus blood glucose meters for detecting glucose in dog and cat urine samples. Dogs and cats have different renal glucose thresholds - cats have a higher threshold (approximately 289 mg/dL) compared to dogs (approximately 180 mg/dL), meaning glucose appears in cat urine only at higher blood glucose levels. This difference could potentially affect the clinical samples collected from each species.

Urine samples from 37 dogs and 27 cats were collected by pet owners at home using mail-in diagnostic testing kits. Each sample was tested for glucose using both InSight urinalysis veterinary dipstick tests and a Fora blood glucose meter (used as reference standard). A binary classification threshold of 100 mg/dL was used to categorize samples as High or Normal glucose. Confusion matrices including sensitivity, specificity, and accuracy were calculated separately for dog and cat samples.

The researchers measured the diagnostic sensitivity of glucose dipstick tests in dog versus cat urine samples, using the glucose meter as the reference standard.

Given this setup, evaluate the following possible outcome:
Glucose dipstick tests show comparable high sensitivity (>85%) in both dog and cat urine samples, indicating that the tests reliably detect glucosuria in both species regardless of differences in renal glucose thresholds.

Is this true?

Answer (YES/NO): NO